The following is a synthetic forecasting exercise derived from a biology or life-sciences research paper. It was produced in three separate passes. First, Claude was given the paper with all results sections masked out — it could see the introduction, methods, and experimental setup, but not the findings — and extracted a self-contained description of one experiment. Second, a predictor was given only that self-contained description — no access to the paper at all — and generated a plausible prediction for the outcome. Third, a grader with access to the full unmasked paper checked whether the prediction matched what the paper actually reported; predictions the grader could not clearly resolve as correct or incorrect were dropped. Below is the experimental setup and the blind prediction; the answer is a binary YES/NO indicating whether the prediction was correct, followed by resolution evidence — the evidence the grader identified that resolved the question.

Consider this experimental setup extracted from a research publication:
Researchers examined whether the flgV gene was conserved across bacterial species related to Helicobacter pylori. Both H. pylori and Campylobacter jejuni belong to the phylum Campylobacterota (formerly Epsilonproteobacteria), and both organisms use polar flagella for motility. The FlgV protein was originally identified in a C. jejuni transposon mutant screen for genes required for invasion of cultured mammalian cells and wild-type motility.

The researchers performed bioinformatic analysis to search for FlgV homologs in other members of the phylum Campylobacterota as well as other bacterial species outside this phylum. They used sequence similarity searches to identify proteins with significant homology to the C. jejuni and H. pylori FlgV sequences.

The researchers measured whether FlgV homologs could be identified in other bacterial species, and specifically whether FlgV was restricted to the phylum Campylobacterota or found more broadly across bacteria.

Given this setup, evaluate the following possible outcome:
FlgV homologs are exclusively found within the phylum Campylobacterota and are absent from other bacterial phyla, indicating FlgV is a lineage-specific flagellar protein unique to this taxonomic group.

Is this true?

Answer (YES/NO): YES